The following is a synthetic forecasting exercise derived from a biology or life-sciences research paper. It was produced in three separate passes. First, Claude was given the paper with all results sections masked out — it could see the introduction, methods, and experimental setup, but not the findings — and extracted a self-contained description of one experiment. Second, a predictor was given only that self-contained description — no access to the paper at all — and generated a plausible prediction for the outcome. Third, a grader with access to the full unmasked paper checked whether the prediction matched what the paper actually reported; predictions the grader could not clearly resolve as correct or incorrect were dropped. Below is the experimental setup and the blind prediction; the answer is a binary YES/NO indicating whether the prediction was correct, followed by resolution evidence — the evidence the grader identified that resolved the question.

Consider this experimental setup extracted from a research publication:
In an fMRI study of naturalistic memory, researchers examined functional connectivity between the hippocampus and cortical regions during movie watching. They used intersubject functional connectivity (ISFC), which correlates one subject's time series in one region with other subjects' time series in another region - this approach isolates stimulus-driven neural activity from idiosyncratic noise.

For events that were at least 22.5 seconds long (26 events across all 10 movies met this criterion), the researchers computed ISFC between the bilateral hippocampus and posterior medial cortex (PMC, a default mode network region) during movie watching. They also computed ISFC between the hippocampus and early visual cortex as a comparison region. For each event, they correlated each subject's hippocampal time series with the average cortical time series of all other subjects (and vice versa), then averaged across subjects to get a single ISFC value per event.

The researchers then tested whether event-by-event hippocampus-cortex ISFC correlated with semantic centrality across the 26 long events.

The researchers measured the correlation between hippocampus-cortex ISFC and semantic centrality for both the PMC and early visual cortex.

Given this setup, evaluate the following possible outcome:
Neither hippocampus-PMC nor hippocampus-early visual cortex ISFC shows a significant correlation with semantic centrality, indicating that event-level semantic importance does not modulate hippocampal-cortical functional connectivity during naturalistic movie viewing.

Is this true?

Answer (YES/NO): NO